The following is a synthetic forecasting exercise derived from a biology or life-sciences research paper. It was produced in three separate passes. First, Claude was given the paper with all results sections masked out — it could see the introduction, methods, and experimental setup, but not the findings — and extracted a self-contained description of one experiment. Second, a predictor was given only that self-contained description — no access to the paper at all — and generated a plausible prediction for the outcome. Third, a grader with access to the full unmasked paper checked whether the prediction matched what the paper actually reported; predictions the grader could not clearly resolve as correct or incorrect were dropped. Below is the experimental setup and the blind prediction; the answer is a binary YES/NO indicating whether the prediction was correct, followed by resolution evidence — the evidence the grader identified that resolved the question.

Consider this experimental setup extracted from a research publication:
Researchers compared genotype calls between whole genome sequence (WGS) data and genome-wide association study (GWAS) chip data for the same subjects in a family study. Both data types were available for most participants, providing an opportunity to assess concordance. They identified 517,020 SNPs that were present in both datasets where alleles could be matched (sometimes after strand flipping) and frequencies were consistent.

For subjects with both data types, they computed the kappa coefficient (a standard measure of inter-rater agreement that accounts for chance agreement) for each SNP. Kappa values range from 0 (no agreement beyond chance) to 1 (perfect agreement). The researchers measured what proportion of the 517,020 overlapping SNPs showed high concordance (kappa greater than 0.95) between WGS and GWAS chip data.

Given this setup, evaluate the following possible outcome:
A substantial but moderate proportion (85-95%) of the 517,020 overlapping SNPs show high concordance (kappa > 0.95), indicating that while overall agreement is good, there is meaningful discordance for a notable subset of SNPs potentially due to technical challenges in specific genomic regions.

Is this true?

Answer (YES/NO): NO